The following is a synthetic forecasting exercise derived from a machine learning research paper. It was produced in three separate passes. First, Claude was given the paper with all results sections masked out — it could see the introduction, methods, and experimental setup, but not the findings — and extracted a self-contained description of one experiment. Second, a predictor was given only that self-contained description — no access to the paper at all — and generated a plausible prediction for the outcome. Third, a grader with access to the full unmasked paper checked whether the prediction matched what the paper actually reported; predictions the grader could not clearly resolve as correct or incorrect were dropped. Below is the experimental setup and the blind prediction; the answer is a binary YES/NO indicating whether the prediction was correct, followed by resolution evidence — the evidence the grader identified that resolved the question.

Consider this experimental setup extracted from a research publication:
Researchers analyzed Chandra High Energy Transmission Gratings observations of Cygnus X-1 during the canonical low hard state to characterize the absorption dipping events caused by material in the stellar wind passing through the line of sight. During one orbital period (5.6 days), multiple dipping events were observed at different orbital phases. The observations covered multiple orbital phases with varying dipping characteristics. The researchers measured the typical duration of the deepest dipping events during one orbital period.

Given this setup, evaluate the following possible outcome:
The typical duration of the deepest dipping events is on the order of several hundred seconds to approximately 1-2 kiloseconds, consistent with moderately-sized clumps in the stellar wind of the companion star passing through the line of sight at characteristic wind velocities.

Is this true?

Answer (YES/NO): NO